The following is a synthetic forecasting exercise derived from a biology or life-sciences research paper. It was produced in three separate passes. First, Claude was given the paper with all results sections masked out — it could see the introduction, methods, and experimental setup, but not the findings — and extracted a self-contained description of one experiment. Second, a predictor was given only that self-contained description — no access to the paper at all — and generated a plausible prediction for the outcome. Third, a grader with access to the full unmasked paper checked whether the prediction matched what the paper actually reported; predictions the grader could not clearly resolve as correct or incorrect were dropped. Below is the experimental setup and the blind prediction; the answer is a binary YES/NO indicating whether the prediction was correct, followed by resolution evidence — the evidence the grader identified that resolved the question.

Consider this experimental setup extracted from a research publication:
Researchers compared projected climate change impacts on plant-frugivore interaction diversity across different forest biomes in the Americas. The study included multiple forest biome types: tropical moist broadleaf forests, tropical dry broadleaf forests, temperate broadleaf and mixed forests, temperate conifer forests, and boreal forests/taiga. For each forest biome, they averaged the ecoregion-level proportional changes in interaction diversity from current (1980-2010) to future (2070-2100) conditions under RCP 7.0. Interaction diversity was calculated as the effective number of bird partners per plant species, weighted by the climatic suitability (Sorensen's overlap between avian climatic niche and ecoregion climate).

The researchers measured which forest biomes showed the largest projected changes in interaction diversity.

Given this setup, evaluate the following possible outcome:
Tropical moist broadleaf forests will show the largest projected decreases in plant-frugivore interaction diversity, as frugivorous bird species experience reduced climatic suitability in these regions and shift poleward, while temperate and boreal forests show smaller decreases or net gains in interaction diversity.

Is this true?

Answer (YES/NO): NO